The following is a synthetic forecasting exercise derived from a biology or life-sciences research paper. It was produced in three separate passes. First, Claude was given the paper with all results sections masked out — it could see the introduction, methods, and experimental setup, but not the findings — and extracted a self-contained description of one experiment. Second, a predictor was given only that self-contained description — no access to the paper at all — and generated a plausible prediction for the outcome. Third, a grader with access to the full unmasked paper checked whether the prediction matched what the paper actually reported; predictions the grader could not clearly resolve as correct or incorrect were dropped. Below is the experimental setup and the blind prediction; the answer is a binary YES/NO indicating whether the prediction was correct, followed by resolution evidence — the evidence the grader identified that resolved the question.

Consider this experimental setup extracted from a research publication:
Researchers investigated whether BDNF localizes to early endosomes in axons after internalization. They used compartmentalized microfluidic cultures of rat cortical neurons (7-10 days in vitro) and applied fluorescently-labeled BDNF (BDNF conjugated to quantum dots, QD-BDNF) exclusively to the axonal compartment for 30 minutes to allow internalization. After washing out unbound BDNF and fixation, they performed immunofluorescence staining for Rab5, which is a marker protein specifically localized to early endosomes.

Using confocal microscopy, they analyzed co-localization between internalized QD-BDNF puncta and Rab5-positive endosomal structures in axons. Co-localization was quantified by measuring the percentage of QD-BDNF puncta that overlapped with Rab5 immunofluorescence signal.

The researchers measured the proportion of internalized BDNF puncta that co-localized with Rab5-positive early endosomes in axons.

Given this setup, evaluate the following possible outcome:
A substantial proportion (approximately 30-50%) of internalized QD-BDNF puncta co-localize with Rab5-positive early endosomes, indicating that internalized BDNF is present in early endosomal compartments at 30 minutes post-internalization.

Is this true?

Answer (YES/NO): NO